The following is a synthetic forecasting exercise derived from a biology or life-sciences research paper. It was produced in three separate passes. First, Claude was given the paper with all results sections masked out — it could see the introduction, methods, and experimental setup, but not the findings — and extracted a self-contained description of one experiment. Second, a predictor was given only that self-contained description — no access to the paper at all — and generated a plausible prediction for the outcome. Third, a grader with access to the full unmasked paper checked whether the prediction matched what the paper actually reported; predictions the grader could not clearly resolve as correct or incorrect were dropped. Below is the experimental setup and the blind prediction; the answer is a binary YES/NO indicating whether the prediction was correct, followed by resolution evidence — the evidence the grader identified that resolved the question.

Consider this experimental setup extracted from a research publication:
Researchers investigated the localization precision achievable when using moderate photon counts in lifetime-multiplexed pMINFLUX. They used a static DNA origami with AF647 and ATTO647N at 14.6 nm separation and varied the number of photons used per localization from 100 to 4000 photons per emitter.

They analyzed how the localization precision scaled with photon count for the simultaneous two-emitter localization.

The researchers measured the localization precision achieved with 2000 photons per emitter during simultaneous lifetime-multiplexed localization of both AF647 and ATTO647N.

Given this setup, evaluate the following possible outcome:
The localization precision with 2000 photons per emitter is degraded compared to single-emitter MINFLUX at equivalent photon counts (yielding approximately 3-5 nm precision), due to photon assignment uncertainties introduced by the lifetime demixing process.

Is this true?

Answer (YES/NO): NO